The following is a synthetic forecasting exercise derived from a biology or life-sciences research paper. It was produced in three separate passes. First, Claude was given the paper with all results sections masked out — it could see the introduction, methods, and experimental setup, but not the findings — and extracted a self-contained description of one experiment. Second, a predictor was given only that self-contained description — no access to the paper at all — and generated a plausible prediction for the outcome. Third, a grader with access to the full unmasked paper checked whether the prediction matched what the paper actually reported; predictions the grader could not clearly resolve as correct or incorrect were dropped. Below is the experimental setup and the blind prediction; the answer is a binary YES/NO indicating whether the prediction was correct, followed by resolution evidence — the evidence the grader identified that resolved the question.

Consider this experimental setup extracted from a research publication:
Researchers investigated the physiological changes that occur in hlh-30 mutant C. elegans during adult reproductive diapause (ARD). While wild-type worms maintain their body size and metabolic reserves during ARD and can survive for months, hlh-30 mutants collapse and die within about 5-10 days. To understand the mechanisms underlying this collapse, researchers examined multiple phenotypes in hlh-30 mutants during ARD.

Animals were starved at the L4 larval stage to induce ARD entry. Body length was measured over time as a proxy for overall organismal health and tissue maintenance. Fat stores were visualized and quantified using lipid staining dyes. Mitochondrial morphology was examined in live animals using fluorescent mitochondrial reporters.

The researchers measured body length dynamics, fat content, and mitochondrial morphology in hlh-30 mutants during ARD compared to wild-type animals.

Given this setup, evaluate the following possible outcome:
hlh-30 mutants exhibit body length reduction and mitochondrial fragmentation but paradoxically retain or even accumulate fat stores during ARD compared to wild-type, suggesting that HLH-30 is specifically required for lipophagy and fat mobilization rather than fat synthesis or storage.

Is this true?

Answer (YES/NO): NO